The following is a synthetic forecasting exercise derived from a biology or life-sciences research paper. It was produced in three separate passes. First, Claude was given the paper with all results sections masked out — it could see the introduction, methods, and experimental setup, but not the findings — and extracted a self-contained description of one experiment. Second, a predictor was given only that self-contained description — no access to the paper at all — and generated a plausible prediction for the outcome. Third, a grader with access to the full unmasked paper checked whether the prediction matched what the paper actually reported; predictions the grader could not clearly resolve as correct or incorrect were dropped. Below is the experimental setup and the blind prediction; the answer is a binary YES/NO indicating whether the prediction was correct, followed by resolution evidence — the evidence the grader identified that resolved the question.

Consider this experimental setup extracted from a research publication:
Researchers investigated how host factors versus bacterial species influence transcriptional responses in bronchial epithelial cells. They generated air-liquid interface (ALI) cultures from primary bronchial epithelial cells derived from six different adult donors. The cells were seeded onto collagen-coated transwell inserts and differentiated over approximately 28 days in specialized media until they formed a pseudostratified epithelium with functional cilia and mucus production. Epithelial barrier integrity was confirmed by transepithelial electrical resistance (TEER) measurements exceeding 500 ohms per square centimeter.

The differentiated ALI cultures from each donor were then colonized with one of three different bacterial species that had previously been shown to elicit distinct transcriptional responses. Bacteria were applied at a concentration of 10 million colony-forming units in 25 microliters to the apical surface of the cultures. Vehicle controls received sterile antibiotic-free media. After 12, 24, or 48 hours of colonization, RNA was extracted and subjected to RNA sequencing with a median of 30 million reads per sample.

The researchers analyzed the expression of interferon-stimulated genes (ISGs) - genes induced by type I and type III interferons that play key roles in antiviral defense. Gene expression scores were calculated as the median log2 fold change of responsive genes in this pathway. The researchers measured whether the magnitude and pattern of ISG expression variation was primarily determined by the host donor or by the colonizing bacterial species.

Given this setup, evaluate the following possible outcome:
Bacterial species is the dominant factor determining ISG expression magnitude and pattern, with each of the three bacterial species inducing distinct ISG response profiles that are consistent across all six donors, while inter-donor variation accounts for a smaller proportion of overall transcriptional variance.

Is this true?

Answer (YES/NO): NO